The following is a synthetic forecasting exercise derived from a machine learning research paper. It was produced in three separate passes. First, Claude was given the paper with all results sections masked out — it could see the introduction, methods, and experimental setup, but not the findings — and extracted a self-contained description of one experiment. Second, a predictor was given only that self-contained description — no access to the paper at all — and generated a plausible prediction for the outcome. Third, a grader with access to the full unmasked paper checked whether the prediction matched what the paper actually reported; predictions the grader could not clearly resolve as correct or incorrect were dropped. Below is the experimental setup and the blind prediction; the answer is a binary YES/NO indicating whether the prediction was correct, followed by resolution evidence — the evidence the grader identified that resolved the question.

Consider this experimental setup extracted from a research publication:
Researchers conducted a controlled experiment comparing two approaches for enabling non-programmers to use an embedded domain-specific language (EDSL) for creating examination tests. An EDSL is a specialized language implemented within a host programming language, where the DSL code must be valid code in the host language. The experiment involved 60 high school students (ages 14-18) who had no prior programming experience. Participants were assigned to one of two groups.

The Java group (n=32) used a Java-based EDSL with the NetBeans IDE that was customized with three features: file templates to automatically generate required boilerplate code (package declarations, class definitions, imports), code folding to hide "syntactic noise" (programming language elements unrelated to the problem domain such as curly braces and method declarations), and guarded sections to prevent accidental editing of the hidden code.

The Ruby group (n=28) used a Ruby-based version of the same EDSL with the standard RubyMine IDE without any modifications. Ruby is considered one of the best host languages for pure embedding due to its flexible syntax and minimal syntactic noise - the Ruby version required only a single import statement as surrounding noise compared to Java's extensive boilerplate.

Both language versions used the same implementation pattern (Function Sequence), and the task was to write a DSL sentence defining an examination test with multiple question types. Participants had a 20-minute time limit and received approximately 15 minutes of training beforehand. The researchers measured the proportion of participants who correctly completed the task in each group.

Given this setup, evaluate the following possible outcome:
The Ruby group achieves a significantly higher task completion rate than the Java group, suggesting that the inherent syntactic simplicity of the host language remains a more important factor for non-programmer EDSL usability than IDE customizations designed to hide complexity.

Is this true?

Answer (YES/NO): NO